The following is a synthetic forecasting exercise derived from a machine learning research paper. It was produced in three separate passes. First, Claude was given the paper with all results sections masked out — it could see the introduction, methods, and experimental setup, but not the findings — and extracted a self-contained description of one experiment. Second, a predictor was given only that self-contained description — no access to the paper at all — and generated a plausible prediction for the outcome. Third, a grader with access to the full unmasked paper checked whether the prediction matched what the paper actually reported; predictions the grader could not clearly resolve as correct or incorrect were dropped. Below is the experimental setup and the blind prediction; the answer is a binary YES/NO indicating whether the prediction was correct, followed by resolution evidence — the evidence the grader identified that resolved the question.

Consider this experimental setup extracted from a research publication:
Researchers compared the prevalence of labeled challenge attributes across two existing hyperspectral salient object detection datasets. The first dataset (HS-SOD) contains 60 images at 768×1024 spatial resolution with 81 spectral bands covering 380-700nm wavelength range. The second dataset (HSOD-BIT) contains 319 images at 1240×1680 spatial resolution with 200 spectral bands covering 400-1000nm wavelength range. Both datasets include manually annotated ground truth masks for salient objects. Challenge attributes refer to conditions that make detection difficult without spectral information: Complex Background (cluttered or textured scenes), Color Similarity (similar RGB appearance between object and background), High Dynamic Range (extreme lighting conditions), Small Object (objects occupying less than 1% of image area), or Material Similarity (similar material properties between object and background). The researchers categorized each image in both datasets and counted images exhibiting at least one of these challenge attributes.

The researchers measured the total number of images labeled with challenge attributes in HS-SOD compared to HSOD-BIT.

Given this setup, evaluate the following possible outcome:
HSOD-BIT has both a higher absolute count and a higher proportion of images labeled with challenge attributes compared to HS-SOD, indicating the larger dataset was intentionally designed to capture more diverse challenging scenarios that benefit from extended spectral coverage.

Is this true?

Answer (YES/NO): YES